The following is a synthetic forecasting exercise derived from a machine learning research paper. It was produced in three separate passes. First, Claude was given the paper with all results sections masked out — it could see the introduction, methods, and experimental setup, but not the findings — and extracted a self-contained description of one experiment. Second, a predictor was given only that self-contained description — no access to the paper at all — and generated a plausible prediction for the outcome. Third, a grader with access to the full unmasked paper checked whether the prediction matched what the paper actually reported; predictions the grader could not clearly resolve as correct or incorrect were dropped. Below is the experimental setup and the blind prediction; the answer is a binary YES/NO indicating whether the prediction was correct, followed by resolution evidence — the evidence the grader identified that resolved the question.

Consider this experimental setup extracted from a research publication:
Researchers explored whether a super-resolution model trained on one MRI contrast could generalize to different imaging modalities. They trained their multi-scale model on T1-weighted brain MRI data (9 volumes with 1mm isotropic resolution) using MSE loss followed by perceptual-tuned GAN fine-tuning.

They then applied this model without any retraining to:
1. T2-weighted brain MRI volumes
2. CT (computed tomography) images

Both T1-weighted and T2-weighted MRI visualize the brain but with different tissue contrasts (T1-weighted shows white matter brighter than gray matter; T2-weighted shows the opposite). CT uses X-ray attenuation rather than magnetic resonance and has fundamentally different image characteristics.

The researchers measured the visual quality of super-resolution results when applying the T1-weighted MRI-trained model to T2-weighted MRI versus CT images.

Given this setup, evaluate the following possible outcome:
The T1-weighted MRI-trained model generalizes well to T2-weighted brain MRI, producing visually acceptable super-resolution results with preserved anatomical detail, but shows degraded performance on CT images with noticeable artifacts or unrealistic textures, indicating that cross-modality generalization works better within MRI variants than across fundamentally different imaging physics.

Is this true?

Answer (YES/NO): NO